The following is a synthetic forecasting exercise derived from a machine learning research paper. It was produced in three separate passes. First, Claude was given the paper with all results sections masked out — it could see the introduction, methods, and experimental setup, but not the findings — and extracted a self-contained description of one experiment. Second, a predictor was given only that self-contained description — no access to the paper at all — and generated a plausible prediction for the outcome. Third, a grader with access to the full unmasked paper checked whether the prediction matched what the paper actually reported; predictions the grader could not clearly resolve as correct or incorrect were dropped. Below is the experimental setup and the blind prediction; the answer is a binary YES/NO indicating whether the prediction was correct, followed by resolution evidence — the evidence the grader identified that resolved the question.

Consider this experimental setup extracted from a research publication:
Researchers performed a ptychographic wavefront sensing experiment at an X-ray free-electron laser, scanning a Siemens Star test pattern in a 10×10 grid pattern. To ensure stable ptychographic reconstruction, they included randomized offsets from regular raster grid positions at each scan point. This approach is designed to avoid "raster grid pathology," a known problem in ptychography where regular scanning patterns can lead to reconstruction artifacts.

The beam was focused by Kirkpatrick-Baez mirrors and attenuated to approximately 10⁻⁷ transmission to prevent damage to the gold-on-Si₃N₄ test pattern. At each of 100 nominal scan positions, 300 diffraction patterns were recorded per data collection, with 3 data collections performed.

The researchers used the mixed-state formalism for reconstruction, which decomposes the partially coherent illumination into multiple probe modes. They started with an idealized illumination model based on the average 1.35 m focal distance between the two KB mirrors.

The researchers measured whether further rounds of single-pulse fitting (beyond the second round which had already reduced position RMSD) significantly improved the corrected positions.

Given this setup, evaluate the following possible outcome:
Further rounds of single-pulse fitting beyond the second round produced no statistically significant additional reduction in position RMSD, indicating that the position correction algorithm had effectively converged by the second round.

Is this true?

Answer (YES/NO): YES